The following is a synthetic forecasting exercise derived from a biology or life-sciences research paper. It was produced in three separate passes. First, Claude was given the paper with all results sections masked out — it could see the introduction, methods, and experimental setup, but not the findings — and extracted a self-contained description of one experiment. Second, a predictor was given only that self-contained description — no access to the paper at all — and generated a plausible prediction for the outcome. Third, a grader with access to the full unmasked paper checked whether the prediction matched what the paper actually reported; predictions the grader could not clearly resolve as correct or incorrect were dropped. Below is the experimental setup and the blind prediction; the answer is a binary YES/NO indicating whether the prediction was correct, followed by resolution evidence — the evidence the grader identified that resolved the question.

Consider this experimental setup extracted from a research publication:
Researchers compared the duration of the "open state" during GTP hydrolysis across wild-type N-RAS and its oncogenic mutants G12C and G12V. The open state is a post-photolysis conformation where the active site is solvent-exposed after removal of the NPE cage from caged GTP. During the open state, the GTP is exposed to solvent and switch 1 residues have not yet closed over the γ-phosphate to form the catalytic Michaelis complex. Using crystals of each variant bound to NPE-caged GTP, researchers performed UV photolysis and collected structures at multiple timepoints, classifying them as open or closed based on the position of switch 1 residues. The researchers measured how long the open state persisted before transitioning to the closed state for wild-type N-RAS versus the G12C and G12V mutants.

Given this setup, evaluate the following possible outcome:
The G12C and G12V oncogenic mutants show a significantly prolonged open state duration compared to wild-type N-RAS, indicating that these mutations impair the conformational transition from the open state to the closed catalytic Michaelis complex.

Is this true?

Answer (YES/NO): NO